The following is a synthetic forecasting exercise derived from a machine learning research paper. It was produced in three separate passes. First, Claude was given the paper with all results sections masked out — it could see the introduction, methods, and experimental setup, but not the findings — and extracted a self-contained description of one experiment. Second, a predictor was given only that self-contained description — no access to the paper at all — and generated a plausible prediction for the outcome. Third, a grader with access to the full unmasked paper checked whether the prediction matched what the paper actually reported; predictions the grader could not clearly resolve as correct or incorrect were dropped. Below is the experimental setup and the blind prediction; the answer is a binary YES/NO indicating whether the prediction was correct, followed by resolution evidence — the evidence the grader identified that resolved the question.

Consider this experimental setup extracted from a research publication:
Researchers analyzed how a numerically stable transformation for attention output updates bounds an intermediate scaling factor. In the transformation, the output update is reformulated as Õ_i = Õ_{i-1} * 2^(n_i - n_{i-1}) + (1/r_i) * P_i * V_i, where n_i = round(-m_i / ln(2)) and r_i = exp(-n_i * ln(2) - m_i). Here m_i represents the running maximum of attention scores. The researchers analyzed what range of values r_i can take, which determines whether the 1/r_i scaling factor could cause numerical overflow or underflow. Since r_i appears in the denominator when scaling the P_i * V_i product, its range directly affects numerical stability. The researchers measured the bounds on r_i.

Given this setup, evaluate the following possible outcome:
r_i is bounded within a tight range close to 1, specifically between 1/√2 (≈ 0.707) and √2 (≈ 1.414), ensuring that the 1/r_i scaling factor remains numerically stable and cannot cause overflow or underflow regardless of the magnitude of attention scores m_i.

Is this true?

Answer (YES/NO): YES